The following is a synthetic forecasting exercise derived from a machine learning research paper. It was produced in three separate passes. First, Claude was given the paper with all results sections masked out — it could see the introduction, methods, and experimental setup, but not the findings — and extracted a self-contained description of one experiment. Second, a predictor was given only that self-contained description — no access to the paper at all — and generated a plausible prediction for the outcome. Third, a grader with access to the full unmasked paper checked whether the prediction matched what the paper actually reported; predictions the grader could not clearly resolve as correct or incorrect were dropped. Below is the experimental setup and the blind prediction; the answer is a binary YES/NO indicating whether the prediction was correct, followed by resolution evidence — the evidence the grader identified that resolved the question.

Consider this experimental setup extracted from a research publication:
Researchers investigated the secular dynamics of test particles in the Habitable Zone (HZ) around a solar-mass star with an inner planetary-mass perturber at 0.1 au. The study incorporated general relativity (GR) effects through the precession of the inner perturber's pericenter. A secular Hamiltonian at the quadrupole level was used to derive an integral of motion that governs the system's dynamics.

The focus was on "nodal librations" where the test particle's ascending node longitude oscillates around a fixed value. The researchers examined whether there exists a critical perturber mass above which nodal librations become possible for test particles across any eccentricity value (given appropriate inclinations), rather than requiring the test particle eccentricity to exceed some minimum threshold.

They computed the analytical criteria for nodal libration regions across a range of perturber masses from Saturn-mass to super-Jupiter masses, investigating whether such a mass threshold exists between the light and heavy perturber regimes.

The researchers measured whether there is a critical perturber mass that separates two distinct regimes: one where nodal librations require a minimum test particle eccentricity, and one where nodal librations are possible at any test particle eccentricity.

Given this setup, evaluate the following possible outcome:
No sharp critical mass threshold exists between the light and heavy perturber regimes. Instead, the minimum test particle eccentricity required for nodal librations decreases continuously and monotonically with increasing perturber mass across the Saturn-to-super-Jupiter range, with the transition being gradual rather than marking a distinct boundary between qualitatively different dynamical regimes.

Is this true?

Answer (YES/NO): NO